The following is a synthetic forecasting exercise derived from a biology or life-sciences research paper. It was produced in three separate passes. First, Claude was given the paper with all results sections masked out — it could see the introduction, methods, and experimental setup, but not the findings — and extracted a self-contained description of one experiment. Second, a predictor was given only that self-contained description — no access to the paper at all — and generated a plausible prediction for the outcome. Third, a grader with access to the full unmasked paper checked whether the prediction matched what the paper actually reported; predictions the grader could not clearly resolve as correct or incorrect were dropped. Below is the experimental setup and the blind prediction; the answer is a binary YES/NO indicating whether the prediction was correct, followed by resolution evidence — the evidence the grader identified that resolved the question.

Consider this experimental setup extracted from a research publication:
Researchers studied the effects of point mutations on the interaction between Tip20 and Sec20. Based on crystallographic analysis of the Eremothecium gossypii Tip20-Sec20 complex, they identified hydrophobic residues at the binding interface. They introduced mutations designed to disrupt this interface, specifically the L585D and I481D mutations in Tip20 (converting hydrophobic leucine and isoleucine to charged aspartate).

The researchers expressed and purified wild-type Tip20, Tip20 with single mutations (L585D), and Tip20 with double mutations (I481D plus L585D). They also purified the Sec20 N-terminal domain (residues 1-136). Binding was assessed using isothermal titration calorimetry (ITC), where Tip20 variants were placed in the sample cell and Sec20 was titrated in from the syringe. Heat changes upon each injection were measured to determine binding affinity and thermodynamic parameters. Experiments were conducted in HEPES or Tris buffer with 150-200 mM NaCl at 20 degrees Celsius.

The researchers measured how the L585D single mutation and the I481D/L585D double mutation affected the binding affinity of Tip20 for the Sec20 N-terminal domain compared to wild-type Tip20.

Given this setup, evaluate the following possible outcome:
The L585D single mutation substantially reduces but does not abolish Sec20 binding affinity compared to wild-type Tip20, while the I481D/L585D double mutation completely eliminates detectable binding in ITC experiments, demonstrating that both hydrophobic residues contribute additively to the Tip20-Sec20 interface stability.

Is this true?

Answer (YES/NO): NO